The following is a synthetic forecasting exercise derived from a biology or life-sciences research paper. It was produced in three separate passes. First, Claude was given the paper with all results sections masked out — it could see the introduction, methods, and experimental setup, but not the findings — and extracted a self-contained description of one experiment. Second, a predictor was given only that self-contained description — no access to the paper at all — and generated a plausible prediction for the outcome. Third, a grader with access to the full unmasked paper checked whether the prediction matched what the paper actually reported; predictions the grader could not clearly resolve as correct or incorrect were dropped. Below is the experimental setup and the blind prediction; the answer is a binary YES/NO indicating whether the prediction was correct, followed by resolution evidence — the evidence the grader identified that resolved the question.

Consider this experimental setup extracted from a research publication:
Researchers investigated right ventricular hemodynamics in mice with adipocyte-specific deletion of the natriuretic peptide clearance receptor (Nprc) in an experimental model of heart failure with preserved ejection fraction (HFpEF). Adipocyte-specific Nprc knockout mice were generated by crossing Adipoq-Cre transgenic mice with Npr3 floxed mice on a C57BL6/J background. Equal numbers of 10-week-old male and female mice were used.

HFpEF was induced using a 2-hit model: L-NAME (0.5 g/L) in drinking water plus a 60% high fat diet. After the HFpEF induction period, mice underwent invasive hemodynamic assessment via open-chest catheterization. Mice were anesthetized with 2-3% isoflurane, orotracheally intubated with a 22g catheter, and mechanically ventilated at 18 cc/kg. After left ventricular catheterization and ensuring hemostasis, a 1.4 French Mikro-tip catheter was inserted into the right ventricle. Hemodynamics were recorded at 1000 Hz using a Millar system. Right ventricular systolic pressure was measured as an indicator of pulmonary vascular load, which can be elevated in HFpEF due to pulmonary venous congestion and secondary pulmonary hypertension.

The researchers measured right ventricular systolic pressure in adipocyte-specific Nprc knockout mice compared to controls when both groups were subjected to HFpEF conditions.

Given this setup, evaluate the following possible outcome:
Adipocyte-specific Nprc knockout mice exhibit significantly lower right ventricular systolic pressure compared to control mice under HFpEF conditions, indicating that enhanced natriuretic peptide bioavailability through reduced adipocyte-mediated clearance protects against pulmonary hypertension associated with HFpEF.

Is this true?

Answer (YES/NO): NO